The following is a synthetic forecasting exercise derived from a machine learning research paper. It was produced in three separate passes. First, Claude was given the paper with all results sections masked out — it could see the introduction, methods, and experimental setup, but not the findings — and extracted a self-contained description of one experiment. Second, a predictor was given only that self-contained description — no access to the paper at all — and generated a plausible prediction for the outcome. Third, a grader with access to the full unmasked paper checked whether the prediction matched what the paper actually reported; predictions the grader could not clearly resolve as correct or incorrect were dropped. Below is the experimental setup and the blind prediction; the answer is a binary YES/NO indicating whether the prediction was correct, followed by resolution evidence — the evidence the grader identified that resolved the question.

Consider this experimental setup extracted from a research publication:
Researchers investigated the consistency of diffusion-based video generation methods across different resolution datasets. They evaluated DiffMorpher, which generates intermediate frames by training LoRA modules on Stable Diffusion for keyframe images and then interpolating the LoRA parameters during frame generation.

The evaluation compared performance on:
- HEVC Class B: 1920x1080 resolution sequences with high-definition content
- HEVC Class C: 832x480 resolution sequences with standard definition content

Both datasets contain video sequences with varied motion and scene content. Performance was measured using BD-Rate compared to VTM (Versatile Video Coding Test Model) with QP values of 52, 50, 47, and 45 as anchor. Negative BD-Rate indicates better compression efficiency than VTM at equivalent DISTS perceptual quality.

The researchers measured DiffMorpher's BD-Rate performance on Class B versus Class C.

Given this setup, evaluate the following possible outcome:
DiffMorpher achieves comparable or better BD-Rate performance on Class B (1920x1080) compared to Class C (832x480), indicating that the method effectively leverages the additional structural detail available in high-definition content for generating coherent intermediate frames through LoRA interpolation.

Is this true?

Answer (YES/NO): YES